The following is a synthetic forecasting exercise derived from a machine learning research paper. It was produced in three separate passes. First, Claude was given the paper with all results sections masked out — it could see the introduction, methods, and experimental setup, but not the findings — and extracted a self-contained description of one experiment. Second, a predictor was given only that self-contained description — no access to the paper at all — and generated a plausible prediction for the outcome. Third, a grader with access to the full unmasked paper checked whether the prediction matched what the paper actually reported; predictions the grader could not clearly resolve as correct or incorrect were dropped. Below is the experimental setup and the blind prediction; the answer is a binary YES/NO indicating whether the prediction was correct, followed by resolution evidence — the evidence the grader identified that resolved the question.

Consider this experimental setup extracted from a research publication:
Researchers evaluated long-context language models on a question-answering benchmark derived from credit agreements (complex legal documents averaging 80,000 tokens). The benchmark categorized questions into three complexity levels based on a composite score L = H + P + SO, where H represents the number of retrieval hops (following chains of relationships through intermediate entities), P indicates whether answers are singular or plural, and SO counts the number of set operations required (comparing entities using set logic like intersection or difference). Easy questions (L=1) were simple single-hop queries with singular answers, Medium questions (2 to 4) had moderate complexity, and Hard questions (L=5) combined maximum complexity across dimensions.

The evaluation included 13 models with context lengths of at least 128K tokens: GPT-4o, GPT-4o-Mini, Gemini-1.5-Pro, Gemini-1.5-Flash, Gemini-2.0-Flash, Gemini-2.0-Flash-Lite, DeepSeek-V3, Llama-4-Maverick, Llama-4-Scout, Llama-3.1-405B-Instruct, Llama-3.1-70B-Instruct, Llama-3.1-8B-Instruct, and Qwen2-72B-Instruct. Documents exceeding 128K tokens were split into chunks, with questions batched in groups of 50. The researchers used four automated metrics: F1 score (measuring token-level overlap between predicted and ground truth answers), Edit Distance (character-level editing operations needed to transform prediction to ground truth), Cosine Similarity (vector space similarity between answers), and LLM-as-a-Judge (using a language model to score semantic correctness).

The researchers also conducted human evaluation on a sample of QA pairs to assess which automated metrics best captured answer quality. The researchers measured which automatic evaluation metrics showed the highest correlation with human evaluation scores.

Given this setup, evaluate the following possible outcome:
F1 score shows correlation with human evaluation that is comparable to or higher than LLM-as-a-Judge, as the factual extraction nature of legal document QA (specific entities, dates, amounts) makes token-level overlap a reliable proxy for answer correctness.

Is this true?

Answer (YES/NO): YES